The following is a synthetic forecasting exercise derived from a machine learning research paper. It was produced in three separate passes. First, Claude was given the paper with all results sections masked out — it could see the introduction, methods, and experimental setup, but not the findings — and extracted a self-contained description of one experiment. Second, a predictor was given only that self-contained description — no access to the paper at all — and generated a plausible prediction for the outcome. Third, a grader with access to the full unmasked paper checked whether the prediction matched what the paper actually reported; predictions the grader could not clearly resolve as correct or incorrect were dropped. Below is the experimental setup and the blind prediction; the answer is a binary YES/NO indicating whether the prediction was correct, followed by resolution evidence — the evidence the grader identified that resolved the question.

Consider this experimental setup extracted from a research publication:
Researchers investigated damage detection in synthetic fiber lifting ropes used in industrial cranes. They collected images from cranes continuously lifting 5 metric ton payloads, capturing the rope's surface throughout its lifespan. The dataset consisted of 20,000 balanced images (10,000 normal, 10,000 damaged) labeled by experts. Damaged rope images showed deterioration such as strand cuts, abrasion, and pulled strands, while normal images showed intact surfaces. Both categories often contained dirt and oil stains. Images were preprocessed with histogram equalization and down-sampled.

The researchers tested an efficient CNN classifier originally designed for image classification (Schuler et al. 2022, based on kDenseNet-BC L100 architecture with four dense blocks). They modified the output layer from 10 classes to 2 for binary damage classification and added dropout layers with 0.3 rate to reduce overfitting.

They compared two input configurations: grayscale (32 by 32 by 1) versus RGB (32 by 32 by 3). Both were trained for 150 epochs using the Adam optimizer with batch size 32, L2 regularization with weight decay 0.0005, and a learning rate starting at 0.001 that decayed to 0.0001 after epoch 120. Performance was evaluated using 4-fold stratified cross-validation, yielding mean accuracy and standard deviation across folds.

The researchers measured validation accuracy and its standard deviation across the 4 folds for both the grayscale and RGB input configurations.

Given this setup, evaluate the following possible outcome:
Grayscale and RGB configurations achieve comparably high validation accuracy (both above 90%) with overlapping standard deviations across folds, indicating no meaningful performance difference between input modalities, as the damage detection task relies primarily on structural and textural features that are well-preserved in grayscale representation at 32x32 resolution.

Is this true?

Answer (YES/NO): NO